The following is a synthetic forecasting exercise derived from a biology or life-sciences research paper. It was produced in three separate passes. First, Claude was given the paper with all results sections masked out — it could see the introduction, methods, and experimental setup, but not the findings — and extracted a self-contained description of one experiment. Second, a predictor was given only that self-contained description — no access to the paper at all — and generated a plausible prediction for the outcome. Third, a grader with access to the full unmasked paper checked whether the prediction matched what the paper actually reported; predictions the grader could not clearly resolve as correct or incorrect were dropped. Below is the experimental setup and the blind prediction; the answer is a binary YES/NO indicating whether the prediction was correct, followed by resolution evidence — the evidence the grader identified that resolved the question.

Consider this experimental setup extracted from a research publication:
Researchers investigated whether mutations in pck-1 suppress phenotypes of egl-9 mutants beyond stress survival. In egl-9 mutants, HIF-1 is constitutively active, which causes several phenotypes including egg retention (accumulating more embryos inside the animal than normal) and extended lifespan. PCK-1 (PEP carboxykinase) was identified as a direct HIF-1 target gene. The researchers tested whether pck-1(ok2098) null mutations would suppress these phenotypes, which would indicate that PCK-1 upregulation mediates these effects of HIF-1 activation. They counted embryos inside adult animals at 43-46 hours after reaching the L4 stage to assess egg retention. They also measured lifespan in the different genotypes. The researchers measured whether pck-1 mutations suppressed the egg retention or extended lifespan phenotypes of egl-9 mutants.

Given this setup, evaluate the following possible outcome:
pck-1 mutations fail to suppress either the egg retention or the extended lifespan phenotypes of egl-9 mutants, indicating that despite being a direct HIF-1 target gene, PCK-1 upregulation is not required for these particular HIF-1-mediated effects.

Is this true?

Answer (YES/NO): YES